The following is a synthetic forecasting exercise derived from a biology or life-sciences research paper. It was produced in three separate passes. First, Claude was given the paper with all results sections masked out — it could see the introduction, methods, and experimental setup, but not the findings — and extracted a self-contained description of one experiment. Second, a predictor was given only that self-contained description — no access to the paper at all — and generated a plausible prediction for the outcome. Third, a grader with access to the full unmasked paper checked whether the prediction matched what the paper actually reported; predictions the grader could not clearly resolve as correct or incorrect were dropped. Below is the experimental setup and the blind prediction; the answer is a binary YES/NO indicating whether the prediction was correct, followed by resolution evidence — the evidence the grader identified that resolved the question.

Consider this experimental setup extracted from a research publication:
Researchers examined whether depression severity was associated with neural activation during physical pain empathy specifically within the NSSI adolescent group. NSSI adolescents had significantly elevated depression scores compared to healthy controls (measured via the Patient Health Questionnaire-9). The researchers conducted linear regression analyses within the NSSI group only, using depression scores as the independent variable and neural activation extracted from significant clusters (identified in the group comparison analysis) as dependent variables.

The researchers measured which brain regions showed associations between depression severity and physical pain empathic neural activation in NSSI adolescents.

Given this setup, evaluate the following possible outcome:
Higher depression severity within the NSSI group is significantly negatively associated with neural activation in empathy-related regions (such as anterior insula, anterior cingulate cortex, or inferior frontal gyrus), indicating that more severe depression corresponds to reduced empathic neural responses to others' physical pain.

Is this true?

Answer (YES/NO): NO